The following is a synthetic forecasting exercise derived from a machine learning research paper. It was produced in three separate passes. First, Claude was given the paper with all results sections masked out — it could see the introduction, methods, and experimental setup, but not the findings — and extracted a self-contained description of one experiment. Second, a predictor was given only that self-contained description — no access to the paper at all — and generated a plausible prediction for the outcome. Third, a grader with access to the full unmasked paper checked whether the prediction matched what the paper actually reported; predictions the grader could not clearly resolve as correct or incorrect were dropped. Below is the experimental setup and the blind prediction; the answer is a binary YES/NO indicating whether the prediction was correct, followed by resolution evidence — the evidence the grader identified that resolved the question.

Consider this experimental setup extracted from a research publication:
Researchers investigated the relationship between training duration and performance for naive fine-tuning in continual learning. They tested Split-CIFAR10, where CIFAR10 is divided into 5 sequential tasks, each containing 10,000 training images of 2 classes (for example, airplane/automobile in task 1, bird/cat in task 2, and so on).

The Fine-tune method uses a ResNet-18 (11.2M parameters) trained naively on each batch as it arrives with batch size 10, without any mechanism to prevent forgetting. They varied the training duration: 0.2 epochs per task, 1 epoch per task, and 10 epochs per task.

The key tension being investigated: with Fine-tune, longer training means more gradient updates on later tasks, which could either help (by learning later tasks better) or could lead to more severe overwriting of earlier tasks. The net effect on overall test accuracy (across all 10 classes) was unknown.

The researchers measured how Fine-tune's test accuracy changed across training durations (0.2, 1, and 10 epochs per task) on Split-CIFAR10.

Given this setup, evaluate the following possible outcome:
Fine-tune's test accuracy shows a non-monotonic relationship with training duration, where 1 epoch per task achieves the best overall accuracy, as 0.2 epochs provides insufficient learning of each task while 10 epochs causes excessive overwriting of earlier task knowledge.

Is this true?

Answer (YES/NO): NO